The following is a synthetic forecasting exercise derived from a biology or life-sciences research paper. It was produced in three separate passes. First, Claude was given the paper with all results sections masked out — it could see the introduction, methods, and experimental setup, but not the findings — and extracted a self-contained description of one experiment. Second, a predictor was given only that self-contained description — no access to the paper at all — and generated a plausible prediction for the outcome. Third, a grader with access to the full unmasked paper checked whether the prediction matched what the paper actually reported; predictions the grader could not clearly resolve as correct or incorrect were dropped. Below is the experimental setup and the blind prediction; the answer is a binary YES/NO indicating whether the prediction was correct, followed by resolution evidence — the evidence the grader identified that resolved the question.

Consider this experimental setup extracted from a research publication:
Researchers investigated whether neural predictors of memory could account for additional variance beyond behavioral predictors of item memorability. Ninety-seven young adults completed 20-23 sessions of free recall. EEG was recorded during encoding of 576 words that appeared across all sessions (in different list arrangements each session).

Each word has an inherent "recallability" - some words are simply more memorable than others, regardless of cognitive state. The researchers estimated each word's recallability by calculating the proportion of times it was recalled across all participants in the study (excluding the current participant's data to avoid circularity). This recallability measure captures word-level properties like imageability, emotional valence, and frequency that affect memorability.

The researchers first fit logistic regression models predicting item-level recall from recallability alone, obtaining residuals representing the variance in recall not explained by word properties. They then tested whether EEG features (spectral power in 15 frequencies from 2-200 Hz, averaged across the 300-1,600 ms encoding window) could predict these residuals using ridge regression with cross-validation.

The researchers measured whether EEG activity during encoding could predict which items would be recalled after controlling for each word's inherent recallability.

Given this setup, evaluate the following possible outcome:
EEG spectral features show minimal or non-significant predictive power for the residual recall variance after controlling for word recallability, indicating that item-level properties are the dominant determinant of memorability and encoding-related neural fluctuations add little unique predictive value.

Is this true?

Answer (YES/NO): NO